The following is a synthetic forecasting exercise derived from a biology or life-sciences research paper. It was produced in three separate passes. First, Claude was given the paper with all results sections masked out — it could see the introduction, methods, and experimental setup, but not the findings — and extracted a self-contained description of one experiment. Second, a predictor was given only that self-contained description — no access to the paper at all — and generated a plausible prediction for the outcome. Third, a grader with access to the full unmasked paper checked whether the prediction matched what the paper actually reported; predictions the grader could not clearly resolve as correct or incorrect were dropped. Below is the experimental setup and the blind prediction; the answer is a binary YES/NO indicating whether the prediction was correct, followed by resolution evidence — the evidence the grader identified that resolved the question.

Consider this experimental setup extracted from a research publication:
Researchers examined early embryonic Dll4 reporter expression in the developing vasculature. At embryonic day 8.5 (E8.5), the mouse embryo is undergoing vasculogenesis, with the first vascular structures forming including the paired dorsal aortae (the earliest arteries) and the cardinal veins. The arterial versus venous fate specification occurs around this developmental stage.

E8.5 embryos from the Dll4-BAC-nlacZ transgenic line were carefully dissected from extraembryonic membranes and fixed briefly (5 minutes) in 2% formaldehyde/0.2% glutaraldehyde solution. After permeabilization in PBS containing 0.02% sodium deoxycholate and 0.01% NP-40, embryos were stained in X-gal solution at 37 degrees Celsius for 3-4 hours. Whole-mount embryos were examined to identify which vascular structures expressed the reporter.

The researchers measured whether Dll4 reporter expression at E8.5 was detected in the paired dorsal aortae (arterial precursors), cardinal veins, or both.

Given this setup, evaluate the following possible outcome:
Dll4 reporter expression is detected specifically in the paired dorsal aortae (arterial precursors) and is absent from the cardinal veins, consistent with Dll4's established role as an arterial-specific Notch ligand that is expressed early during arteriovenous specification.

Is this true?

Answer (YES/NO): YES